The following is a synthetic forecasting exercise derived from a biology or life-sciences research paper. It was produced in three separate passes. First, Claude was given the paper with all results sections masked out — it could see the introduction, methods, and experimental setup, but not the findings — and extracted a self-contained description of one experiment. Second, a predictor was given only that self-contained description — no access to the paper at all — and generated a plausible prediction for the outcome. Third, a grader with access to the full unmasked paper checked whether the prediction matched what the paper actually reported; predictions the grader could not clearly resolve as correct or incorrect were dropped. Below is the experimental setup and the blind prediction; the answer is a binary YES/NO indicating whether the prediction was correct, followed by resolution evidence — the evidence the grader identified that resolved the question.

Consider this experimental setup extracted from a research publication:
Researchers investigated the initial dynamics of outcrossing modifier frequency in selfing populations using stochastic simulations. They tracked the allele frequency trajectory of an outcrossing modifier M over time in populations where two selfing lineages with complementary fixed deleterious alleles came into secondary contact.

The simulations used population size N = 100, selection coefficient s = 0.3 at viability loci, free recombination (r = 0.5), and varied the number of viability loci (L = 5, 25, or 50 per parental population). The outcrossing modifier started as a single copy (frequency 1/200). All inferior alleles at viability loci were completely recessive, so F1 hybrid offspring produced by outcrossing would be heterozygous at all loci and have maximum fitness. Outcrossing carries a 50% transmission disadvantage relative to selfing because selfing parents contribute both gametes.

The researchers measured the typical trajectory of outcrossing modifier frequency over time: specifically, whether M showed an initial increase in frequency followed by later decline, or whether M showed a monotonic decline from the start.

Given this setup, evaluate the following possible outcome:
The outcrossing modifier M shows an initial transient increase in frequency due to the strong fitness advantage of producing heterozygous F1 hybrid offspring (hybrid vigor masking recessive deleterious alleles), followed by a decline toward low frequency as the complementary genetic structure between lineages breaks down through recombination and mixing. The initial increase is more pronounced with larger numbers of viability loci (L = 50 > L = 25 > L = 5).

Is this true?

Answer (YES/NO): YES